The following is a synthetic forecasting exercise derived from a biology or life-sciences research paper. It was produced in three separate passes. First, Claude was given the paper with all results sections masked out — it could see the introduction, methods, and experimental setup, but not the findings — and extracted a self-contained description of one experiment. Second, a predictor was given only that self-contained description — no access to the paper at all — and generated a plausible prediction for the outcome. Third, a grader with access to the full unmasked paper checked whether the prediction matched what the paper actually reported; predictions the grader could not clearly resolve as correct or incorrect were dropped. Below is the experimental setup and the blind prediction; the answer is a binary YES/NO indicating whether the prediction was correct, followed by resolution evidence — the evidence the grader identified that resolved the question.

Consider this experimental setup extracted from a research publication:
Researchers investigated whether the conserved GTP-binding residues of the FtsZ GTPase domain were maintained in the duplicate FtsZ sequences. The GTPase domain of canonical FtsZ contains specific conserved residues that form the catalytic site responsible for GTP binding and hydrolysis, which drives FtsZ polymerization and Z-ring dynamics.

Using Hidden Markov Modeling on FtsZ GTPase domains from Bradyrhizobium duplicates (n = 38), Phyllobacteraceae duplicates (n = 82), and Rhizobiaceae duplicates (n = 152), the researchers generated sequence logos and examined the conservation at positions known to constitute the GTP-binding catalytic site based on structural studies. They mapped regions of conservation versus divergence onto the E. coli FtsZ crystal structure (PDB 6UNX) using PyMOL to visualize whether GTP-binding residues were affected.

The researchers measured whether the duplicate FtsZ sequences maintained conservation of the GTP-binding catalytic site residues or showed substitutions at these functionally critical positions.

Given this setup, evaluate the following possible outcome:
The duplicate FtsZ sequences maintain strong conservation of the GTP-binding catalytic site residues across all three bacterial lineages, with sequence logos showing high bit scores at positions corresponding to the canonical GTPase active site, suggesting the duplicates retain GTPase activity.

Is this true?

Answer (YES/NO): YES